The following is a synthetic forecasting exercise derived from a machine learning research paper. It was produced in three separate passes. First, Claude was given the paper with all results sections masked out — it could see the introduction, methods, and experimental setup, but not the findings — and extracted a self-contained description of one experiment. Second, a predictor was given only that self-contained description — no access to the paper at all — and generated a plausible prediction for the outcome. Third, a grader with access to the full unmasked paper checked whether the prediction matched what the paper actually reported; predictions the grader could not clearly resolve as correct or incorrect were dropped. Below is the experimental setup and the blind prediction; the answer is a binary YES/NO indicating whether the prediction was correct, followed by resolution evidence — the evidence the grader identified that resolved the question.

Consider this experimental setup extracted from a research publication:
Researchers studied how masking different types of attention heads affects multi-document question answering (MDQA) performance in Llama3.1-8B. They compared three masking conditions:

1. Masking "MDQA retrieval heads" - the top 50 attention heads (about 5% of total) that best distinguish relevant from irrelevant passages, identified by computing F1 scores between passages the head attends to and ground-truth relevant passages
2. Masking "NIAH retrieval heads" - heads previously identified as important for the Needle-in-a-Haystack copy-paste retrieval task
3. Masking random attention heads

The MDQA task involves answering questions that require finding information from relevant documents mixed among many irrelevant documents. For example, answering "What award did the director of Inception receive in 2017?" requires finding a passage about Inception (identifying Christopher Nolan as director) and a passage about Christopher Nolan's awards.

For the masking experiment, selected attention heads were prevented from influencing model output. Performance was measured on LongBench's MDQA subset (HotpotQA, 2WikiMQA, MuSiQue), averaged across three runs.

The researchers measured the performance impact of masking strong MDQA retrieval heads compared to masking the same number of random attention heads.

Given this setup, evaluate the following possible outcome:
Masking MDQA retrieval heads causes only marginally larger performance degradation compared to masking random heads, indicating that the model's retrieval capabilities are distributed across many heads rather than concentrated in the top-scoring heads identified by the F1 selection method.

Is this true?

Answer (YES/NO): NO